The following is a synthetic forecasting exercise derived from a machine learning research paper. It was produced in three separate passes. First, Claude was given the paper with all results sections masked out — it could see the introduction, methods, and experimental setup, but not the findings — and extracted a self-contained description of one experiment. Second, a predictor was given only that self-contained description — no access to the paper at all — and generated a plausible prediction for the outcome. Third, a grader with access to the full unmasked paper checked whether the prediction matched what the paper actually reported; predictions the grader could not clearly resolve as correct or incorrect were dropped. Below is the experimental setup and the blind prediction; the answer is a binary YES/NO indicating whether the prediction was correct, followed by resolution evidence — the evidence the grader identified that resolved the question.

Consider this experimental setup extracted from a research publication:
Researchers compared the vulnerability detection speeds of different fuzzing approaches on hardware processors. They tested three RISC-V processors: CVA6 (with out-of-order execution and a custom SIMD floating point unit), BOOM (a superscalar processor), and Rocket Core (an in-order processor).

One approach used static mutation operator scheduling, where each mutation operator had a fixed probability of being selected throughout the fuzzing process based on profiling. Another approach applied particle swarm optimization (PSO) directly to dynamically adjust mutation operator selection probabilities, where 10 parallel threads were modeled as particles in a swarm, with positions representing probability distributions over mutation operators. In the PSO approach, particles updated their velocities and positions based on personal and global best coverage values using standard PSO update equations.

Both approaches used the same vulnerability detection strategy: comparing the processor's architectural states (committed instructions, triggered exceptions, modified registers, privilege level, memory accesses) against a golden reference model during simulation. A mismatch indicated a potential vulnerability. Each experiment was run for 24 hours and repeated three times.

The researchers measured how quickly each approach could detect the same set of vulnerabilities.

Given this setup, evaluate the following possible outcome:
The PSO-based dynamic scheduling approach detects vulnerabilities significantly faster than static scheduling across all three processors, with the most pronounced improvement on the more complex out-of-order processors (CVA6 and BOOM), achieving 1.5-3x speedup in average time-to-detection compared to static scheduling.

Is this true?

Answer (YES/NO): NO